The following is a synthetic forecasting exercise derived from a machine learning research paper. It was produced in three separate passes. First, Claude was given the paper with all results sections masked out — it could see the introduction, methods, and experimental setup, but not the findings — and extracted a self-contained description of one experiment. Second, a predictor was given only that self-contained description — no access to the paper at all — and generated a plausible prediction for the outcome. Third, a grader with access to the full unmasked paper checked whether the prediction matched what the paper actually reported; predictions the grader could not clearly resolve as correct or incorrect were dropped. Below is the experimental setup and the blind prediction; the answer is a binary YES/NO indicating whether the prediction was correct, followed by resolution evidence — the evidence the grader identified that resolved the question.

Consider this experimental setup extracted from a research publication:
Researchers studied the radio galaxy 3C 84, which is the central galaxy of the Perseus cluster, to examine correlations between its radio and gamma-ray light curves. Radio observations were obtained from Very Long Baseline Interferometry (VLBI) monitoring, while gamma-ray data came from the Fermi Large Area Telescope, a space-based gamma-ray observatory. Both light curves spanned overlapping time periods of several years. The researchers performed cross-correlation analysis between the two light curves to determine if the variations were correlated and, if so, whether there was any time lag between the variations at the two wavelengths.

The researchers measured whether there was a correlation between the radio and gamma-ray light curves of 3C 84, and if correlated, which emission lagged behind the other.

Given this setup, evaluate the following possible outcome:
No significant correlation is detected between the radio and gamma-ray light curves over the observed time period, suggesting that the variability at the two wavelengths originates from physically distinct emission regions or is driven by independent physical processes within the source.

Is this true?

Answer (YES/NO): NO